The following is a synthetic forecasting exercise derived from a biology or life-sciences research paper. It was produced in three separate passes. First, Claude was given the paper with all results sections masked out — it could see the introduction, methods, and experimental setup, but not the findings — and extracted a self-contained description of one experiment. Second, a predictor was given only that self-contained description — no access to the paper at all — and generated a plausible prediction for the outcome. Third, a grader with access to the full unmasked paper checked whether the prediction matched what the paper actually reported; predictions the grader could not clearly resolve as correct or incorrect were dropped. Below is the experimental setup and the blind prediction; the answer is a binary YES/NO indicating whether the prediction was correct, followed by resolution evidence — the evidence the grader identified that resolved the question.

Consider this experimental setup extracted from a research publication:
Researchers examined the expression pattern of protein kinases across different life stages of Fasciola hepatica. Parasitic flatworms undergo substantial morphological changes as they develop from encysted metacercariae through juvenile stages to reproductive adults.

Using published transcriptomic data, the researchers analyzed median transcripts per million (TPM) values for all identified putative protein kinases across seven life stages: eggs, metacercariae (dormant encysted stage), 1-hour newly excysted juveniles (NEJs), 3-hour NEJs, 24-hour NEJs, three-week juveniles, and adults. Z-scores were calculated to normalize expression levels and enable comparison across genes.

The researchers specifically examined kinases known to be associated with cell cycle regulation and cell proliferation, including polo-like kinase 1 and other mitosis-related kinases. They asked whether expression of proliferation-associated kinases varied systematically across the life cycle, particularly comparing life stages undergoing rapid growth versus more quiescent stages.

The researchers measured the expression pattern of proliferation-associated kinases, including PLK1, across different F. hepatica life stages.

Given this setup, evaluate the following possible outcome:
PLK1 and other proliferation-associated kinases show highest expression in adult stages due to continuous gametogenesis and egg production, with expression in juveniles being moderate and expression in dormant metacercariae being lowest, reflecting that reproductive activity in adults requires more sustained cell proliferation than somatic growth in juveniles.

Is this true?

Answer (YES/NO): NO